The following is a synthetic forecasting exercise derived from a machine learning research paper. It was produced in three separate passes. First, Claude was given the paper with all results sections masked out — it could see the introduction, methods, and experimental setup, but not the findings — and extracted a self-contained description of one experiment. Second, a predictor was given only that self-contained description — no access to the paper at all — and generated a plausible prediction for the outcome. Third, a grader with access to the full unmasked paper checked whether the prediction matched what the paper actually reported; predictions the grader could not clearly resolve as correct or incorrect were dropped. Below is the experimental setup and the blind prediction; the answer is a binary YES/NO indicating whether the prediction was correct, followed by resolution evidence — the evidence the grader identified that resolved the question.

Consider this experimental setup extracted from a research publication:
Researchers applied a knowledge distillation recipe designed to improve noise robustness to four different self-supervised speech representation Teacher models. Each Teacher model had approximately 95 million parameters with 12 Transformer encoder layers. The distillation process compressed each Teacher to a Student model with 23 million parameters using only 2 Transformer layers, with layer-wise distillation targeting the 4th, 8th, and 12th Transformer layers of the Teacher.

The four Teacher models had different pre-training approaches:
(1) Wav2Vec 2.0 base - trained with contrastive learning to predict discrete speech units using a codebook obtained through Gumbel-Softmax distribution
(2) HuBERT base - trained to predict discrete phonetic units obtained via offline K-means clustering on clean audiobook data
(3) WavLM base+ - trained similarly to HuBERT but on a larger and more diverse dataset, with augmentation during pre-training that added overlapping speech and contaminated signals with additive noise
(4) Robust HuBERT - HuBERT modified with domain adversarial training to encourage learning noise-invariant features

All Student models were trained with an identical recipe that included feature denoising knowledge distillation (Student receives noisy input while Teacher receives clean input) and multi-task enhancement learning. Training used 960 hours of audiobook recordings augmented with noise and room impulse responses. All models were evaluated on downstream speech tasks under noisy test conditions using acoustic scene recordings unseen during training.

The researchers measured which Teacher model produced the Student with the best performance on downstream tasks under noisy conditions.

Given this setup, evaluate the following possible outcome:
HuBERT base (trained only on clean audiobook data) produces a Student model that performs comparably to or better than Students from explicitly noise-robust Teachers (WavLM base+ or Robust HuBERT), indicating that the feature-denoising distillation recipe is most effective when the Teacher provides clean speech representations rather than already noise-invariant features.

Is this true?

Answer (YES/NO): NO